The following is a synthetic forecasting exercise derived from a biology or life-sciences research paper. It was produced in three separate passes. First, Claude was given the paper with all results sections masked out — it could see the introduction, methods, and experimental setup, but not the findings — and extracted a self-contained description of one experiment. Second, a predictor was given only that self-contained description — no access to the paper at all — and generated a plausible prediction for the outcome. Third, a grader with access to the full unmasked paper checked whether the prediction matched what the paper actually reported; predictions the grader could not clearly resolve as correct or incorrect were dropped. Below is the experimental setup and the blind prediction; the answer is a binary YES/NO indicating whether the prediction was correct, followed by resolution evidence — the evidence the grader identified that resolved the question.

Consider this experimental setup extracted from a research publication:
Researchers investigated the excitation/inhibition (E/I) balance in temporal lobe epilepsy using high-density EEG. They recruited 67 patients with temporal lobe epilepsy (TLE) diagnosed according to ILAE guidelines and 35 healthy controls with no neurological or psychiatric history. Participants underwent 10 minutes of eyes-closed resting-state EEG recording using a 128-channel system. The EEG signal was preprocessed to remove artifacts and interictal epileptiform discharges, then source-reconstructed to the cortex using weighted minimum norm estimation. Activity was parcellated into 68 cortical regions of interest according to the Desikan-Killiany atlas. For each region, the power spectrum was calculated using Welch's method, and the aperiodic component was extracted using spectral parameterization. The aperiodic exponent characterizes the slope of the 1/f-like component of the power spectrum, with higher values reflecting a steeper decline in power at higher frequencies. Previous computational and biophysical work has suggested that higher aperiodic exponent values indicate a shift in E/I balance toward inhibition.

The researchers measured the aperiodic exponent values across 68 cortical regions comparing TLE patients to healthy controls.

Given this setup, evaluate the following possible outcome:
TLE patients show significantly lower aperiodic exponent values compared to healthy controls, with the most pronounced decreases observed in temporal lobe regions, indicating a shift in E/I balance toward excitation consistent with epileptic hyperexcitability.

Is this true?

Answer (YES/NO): NO